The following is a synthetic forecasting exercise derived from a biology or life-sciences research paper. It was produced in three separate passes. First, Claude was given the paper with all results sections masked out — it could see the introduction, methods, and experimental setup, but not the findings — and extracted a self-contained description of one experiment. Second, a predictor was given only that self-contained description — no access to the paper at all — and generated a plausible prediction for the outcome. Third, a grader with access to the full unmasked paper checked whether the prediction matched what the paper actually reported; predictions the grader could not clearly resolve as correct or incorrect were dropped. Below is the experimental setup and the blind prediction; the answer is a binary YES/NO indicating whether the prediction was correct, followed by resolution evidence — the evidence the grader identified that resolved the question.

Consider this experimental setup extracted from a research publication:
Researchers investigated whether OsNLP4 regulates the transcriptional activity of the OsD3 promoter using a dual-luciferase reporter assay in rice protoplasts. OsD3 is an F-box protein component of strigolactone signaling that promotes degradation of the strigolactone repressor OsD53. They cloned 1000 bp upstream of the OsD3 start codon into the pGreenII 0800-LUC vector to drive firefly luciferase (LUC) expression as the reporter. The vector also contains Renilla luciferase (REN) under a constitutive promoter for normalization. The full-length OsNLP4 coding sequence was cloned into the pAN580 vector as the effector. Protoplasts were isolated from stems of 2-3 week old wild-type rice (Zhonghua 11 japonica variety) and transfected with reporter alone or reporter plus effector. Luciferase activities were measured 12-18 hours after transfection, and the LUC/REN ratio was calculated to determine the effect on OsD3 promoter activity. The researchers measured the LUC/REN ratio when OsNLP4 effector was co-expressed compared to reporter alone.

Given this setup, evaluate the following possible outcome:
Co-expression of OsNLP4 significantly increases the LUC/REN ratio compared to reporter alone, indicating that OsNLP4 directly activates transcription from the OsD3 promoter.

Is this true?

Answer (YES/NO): NO